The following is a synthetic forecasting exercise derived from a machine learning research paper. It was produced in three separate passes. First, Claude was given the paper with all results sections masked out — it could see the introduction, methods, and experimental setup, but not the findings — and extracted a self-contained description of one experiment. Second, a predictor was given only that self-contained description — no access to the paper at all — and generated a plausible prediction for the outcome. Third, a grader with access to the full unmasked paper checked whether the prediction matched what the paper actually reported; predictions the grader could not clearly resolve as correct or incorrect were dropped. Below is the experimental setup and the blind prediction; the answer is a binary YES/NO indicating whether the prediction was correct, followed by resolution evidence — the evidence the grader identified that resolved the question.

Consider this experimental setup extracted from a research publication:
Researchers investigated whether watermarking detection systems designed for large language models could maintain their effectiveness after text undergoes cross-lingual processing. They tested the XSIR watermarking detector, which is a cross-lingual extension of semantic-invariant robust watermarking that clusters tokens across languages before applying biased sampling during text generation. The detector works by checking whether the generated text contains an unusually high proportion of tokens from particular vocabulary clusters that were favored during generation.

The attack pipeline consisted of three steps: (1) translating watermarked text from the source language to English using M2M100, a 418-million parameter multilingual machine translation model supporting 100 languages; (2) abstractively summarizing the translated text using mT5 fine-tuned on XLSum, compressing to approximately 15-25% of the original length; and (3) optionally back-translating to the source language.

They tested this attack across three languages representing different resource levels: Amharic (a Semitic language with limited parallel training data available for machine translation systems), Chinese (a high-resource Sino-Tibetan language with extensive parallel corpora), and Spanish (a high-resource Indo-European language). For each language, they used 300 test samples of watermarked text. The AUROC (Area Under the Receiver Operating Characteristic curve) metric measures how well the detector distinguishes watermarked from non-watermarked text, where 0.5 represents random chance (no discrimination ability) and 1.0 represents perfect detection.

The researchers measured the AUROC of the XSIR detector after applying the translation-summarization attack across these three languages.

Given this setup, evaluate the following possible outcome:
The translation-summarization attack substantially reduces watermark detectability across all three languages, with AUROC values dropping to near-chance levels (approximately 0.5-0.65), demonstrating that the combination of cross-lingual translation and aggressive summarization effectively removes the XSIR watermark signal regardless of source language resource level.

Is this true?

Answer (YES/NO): YES